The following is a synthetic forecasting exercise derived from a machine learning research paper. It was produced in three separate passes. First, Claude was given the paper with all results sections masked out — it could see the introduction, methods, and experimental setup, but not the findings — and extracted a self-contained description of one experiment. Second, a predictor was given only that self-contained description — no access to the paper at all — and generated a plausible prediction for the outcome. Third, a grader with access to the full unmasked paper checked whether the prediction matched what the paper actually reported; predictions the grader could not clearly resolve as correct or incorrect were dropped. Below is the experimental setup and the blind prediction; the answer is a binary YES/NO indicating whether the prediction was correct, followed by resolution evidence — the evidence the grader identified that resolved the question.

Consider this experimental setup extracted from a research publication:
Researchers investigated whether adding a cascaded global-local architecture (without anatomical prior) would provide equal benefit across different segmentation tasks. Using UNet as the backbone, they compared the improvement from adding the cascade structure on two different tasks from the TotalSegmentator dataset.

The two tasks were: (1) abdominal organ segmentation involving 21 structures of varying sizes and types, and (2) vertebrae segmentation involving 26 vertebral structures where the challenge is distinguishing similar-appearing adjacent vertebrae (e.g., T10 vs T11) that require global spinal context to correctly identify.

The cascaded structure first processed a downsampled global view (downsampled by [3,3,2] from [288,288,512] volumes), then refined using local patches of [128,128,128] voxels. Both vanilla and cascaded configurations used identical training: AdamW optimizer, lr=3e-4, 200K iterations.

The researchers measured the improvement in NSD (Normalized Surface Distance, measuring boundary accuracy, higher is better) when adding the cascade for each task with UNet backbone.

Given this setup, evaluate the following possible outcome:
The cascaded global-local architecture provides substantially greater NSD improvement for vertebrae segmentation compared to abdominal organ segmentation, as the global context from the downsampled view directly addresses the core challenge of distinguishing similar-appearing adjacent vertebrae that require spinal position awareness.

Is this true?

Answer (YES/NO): YES